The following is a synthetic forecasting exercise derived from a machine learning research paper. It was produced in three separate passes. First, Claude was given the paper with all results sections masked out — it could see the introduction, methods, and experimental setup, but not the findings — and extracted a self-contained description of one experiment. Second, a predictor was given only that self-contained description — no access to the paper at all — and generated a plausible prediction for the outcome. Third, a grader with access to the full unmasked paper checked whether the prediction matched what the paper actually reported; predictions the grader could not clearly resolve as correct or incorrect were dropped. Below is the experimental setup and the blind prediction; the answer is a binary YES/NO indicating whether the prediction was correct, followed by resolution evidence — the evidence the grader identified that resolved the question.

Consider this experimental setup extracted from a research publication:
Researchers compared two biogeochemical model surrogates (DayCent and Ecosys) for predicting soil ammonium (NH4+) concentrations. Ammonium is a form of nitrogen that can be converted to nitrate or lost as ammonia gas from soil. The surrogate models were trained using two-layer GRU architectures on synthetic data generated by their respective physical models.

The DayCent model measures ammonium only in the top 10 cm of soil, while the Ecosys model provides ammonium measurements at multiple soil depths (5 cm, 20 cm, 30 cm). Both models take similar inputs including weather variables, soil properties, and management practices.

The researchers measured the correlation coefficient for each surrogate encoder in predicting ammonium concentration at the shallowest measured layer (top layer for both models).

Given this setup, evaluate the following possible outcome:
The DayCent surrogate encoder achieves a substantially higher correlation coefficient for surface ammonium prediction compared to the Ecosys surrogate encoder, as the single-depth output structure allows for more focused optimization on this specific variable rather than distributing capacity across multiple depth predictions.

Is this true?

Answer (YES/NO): YES